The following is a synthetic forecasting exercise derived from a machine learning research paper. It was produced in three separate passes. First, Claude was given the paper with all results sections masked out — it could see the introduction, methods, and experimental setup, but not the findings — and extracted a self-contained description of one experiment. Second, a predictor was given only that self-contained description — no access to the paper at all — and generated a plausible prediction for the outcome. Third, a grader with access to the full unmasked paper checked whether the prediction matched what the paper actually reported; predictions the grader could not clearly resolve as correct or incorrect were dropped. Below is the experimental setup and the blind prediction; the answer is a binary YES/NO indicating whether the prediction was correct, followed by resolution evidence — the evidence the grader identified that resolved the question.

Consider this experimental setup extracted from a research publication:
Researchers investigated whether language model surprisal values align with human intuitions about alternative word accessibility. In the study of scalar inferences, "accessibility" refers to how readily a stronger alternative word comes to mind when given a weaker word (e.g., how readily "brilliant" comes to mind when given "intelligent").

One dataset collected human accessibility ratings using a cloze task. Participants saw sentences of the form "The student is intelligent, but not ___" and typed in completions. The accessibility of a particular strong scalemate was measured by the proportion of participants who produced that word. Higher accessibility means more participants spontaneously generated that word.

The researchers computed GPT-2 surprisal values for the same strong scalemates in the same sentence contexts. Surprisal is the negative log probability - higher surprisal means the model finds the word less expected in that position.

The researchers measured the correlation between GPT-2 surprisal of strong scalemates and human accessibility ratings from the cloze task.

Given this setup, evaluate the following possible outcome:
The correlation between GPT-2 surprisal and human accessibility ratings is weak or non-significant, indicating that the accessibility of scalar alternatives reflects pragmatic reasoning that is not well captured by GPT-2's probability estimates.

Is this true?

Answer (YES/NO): NO